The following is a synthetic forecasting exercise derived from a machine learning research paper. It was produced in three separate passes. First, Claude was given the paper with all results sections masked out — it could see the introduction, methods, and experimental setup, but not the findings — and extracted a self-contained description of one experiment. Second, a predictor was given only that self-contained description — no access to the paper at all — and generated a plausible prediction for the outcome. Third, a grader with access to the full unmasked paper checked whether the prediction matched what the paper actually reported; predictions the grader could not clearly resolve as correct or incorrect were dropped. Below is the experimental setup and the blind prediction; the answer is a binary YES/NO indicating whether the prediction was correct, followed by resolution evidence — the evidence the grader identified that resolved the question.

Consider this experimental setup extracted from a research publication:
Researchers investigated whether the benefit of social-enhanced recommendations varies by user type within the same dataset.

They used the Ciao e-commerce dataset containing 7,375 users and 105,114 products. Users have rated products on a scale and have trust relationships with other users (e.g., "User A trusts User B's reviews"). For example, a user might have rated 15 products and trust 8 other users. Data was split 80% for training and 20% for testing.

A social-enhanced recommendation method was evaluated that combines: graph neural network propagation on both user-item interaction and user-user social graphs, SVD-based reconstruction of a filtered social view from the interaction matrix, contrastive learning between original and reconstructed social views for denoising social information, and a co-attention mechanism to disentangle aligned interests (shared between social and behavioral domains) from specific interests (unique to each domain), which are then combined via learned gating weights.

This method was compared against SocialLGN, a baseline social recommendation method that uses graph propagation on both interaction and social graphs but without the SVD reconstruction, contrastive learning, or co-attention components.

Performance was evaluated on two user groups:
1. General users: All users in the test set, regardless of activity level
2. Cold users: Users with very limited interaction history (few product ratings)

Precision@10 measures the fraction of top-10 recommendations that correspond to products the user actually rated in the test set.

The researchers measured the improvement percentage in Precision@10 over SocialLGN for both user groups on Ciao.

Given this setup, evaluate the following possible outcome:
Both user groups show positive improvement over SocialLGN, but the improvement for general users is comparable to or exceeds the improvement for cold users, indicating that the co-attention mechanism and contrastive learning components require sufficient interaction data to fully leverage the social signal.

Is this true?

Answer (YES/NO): YES